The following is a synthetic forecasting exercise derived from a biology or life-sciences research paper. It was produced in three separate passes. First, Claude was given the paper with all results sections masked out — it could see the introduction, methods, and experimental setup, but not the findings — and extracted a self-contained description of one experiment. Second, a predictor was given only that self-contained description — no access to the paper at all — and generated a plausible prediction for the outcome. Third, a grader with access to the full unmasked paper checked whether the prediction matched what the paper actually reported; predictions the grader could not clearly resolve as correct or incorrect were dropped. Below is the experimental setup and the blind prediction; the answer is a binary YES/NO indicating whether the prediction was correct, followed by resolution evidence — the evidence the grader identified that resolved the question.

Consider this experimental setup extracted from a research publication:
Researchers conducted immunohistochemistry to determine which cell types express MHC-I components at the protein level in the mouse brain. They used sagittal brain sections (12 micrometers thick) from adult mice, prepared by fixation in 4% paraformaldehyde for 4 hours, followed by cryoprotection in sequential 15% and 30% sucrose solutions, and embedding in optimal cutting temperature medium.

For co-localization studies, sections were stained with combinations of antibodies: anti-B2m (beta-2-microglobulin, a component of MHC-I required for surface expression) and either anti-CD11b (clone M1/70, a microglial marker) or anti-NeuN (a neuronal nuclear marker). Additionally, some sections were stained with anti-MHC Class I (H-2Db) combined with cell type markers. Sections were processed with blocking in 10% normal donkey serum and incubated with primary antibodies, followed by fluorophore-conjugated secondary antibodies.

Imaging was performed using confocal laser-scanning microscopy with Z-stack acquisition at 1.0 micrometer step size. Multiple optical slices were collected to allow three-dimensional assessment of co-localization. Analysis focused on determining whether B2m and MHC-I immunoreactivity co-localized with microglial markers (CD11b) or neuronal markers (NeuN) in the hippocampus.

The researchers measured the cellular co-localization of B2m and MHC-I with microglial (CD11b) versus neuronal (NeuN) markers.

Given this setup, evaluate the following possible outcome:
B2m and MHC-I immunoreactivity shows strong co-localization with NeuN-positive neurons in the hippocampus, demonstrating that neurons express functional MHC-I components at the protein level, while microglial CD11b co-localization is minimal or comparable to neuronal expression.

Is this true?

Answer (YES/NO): NO